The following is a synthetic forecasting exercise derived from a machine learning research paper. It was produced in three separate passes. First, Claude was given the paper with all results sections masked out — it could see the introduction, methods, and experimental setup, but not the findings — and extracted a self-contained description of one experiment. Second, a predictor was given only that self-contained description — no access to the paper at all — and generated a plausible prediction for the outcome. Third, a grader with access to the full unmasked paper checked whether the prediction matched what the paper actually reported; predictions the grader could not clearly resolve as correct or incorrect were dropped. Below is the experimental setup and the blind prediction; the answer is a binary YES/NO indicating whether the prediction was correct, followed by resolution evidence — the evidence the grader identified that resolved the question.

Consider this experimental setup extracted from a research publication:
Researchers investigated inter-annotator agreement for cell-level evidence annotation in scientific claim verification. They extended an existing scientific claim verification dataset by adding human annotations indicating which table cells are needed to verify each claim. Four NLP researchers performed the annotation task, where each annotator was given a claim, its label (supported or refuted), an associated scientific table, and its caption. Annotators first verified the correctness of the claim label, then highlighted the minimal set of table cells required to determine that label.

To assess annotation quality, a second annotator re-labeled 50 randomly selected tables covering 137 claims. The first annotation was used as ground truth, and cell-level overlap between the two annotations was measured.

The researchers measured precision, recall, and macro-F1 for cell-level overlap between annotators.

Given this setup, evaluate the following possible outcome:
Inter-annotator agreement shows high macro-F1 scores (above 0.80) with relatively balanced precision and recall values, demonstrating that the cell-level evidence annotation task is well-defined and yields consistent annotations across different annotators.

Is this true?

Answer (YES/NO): NO